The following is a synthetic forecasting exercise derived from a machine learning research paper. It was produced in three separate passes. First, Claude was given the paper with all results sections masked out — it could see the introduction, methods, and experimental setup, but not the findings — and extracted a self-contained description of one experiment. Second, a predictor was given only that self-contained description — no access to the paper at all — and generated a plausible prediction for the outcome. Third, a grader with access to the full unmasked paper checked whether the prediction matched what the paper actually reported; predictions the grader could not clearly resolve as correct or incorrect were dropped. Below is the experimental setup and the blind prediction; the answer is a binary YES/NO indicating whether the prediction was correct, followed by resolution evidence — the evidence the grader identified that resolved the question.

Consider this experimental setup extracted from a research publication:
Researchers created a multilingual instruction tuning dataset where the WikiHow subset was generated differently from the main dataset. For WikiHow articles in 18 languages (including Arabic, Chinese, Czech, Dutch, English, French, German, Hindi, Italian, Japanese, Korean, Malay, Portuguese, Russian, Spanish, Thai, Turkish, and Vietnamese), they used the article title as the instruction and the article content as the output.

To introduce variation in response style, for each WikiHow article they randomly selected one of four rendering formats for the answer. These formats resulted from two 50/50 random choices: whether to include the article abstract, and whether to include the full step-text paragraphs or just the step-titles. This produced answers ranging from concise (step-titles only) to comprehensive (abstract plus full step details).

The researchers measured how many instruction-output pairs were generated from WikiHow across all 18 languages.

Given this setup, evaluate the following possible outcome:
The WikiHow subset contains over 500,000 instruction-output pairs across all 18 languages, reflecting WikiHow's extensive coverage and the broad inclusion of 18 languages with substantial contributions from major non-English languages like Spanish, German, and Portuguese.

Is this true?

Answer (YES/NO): NO